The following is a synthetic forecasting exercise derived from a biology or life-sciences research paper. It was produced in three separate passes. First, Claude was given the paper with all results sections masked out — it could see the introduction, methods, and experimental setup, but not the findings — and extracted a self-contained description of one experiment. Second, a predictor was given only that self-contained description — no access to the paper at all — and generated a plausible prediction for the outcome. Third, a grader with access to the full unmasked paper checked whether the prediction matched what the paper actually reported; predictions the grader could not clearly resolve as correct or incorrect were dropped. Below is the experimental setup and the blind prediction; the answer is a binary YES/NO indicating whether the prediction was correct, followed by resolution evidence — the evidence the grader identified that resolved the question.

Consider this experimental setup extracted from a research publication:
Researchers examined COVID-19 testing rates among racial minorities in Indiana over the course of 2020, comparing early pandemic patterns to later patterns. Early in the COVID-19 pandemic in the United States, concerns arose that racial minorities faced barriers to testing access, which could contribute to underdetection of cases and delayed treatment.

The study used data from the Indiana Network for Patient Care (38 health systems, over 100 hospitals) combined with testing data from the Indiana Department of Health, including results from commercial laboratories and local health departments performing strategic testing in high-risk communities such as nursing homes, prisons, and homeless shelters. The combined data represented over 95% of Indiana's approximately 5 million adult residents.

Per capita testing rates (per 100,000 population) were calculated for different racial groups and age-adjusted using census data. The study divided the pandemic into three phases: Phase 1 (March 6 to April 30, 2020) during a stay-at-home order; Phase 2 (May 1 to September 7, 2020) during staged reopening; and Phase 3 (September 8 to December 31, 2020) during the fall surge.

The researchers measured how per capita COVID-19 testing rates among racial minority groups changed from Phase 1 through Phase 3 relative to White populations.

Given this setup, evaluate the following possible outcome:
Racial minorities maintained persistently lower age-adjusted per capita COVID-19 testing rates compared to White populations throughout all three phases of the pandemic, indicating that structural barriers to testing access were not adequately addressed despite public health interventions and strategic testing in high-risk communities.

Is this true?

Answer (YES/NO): NO